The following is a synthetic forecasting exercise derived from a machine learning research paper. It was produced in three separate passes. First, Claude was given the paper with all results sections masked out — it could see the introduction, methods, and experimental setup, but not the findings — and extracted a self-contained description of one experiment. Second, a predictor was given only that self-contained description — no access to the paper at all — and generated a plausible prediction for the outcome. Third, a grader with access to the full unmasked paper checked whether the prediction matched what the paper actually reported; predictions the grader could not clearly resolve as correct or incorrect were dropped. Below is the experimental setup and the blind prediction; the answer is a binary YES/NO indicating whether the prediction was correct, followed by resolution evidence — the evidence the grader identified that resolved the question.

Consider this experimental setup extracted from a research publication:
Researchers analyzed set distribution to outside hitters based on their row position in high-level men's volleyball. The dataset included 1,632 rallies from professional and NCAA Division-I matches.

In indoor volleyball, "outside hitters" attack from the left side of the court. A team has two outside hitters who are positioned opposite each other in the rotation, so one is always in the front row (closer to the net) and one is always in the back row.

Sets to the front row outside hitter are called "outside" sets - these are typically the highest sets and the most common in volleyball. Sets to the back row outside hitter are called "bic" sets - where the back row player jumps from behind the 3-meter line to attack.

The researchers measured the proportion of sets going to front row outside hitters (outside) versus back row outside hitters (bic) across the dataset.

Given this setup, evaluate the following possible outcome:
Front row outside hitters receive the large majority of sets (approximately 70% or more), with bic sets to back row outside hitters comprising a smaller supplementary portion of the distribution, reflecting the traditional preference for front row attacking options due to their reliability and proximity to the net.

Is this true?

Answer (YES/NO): YES